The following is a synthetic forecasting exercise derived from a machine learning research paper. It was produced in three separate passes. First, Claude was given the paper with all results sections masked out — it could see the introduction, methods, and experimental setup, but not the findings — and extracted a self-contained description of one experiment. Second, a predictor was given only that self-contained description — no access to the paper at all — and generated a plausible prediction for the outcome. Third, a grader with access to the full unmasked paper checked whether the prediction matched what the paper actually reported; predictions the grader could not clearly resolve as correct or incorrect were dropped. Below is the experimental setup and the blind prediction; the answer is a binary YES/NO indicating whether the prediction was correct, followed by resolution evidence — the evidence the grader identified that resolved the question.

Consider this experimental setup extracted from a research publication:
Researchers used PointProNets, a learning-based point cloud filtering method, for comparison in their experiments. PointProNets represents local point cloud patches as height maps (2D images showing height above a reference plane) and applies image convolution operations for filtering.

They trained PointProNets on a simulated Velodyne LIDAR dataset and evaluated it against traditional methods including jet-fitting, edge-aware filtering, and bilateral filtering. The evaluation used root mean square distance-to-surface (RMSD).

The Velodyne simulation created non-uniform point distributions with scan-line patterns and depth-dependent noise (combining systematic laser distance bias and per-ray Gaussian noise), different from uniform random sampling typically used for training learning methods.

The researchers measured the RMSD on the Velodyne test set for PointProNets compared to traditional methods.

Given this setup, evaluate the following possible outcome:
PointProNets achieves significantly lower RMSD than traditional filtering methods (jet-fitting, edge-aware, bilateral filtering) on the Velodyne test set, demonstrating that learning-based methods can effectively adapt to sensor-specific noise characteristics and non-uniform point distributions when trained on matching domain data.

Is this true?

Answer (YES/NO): NO